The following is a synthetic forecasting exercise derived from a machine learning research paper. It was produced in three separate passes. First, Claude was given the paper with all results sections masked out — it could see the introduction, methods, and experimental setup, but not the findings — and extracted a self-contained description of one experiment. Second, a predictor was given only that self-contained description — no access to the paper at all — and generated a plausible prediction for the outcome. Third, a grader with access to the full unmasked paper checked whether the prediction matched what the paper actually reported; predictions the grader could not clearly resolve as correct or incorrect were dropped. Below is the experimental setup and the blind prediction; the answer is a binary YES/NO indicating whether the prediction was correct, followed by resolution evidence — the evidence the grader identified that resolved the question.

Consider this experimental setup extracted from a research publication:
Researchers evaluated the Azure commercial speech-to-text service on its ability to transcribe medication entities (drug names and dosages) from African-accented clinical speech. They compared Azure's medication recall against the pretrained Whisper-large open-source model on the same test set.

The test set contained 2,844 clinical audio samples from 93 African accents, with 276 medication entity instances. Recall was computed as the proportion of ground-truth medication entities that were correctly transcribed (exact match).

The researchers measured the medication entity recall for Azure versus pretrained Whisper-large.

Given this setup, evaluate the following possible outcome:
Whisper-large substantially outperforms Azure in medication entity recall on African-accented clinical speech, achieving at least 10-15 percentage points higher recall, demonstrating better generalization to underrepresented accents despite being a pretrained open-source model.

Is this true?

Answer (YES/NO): NO